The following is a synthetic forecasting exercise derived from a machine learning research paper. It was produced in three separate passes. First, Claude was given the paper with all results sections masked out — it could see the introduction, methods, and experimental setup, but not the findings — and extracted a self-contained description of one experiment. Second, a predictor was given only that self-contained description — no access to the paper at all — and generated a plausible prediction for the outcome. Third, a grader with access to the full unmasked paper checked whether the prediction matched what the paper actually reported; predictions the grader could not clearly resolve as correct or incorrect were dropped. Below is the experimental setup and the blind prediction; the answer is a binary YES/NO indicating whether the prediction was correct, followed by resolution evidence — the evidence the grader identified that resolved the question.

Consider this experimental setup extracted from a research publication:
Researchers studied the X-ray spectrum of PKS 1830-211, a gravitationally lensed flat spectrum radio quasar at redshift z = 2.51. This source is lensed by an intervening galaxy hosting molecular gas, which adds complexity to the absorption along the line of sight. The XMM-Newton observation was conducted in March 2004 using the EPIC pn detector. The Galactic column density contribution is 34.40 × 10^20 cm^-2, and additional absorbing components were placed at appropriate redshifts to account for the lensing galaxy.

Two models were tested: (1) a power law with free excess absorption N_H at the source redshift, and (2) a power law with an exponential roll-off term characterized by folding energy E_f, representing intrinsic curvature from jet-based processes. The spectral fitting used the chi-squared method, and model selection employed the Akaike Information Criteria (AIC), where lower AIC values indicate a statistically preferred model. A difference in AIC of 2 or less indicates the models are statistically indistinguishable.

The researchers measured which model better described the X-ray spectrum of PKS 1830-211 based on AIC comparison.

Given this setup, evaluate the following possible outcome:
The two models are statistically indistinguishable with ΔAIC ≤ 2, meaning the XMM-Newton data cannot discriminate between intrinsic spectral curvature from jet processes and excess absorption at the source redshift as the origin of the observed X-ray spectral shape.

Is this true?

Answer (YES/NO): NO